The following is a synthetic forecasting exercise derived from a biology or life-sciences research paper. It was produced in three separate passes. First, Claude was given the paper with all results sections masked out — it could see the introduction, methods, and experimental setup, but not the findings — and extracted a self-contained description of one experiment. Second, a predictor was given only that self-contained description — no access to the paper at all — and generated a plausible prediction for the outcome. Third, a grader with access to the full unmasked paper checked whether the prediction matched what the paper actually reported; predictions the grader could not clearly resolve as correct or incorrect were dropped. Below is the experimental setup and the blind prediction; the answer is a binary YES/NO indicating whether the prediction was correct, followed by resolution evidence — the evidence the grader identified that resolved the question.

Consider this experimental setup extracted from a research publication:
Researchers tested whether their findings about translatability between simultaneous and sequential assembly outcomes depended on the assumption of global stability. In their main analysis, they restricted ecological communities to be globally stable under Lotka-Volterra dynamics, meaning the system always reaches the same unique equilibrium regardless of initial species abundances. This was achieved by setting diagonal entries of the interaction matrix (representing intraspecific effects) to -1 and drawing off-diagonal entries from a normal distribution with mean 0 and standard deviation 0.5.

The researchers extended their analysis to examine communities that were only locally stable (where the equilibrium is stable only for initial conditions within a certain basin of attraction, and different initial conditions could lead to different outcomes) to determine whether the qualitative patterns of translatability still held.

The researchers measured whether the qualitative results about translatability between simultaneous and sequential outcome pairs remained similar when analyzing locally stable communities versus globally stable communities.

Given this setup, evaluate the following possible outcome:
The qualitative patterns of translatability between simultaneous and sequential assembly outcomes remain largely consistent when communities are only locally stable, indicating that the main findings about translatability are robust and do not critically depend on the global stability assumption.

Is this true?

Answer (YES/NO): YES